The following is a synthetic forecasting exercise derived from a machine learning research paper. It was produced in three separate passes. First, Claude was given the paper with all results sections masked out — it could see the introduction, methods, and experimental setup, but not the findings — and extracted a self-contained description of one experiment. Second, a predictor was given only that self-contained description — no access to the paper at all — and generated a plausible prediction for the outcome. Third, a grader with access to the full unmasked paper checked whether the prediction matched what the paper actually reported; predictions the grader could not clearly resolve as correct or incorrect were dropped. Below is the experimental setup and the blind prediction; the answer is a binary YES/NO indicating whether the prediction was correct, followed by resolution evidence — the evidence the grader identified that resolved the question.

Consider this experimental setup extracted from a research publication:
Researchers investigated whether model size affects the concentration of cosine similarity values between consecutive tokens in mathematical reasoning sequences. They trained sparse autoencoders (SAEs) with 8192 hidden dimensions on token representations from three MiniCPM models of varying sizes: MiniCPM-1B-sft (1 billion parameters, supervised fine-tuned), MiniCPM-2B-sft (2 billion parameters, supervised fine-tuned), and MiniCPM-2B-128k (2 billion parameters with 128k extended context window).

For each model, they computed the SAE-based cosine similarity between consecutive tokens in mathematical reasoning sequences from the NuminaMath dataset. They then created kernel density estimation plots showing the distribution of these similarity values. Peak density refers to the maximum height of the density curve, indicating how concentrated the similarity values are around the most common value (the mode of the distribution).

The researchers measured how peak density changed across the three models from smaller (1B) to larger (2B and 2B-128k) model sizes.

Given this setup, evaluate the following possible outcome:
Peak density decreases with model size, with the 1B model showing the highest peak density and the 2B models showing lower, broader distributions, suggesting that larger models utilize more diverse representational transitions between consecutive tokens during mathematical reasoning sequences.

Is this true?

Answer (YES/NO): NO